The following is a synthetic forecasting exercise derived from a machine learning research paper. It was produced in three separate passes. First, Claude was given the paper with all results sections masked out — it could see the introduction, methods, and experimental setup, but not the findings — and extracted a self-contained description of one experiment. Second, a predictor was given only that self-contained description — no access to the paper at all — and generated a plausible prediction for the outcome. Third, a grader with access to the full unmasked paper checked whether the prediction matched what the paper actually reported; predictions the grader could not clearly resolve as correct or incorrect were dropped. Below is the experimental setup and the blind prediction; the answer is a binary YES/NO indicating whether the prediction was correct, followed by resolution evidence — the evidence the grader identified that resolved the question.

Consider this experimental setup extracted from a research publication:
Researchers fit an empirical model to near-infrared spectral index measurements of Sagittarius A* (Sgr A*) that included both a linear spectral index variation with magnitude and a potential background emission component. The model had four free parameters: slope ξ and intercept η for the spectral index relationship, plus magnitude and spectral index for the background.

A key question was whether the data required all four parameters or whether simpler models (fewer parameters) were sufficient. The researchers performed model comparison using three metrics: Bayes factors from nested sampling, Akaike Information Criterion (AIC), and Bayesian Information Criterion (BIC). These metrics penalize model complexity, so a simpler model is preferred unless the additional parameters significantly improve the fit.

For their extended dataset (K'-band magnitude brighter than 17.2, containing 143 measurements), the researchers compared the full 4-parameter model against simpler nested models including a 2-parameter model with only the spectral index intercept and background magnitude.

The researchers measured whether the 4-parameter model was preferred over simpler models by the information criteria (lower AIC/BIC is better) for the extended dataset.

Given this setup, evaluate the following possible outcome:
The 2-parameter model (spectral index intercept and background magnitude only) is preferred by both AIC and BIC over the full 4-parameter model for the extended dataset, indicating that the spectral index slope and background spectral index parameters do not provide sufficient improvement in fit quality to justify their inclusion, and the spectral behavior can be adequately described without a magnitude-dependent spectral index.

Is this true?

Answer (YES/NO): YES